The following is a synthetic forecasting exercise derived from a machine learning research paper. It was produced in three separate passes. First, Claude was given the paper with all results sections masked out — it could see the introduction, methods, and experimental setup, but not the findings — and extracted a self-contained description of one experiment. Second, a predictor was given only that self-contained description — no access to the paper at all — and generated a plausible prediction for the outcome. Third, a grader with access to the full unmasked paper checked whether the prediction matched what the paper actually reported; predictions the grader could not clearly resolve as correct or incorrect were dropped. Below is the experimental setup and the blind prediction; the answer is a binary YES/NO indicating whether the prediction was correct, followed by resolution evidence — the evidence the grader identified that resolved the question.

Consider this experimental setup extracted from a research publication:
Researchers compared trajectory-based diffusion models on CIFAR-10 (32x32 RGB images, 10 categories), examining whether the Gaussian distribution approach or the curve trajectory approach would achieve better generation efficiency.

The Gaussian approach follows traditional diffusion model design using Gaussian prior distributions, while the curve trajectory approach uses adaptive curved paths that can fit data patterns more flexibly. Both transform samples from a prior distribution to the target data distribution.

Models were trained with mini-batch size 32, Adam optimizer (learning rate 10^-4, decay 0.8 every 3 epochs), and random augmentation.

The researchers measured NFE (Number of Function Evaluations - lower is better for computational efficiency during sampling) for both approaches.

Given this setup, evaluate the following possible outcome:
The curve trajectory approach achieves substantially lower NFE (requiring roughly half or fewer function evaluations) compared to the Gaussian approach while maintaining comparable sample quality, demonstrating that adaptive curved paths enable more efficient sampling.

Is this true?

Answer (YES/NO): YES